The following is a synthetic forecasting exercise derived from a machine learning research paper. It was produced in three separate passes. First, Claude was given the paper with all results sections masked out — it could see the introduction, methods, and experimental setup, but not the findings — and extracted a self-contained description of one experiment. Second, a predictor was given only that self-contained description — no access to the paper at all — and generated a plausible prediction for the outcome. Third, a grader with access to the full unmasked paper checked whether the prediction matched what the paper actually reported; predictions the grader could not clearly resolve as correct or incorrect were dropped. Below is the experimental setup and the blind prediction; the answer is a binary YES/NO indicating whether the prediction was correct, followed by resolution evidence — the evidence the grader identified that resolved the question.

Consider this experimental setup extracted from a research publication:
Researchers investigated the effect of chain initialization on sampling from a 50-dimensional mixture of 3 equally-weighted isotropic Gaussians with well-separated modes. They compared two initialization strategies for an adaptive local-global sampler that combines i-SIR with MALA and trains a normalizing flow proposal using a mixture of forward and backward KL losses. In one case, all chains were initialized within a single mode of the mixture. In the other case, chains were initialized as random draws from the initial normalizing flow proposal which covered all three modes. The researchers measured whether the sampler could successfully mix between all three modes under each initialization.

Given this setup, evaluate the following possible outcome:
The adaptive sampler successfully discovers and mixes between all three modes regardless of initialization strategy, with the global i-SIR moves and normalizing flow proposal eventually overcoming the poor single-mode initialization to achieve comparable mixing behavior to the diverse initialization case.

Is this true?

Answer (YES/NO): NO